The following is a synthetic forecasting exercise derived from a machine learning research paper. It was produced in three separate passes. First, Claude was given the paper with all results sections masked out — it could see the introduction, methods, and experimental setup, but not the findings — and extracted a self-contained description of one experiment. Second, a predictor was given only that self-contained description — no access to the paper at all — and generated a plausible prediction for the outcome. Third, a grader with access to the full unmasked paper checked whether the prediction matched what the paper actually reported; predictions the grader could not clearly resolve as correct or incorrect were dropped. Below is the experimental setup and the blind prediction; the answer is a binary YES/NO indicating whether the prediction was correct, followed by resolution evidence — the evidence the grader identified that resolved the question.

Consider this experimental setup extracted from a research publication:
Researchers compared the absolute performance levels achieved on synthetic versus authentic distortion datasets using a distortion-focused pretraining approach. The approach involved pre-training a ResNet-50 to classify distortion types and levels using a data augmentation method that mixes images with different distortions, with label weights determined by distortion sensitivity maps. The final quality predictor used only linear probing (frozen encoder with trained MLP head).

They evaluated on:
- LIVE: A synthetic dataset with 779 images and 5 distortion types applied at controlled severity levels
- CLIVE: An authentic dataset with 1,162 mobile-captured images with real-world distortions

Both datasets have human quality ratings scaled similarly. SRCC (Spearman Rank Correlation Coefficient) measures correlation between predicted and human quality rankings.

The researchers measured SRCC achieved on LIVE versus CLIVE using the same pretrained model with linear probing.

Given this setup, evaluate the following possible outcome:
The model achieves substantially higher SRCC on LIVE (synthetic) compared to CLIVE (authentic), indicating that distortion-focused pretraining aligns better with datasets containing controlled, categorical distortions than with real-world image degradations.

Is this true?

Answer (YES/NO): YES